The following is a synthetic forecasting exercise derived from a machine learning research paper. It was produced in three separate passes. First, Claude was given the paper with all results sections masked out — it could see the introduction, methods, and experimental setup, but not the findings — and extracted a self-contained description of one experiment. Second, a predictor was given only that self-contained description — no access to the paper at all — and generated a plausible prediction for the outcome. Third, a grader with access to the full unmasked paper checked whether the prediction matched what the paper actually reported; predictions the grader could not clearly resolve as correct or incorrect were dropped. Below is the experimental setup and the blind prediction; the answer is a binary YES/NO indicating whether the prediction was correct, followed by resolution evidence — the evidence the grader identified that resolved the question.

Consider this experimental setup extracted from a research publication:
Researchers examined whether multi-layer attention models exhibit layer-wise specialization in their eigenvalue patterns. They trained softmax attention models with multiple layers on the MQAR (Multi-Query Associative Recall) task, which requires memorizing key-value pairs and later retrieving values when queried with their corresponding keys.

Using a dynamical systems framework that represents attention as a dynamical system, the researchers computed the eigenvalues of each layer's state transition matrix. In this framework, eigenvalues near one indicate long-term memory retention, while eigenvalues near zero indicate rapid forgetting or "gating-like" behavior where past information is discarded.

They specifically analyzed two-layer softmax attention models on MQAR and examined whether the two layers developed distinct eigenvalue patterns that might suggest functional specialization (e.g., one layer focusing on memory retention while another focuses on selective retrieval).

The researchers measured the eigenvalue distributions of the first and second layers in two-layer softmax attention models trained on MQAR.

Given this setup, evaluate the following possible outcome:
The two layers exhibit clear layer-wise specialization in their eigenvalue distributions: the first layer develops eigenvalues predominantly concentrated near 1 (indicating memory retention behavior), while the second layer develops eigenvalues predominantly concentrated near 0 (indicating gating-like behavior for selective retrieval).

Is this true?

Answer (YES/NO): YES